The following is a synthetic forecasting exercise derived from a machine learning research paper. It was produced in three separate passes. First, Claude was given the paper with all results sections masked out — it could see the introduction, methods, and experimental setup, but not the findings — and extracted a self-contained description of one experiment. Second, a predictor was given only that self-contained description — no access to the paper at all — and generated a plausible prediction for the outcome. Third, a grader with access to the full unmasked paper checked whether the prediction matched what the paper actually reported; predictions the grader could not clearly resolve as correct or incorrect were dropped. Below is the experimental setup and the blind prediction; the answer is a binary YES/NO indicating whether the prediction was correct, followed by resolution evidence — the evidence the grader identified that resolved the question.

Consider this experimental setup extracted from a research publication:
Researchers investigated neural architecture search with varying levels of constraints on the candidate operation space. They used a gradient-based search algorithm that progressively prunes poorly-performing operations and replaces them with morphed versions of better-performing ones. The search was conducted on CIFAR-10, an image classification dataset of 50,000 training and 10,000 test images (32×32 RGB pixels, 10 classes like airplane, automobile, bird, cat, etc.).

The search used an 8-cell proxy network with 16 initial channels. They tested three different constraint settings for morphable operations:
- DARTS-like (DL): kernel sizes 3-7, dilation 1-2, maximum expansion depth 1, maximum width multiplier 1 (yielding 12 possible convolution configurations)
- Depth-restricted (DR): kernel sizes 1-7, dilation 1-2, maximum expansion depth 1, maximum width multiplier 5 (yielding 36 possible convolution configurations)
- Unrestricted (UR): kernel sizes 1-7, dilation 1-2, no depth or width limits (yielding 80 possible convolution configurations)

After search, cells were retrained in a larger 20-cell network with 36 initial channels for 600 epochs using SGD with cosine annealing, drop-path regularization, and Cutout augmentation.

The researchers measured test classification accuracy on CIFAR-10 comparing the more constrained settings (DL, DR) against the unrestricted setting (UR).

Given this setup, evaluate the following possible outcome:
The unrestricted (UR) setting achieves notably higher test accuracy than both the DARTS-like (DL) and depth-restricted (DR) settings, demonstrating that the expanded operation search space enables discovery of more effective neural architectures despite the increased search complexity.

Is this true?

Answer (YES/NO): NO